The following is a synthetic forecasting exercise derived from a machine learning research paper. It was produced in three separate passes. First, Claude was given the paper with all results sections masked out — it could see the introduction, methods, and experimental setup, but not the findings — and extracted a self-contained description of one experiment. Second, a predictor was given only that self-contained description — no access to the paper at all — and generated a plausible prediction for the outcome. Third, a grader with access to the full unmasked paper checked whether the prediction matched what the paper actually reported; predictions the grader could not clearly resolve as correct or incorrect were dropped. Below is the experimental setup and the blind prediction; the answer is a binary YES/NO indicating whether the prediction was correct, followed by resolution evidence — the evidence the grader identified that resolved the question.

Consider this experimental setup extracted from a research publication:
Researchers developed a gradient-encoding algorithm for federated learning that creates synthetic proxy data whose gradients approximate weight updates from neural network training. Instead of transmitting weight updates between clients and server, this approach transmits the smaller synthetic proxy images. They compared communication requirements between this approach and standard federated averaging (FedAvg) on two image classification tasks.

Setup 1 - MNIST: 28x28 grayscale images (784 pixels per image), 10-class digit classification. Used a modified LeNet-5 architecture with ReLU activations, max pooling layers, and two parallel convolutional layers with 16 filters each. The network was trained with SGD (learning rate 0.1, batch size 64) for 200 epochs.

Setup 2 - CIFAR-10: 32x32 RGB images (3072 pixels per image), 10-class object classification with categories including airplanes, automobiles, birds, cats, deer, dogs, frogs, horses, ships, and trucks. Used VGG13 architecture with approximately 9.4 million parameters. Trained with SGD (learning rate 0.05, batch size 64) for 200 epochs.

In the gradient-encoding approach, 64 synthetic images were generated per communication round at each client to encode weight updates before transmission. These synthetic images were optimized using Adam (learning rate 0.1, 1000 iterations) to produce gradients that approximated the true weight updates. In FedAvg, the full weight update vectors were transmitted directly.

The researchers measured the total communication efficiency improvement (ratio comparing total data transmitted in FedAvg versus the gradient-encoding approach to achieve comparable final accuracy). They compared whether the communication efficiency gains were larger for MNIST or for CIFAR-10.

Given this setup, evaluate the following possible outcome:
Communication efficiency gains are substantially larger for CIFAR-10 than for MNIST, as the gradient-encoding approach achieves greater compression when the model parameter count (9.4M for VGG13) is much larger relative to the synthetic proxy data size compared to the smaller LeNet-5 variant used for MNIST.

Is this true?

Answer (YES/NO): YES